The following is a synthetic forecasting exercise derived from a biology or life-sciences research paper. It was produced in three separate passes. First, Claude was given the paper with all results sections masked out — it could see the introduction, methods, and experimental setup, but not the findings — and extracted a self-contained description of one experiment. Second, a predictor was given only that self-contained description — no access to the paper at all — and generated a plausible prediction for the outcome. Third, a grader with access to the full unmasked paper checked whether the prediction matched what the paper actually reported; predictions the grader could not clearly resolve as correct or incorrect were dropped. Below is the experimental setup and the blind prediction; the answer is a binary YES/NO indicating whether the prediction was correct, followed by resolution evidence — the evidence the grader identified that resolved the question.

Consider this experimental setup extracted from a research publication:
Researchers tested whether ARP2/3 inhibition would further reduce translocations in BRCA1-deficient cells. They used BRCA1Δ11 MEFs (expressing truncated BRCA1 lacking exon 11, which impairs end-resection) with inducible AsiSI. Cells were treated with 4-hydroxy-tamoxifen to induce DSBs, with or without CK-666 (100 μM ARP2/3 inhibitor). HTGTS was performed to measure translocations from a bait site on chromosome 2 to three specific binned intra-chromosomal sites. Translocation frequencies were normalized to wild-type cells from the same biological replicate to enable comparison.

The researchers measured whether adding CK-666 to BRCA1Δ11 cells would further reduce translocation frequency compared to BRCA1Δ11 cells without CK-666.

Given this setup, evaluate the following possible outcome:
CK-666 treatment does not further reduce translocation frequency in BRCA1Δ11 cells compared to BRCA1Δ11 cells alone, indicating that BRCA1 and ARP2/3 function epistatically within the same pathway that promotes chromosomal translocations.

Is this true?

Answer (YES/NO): YES